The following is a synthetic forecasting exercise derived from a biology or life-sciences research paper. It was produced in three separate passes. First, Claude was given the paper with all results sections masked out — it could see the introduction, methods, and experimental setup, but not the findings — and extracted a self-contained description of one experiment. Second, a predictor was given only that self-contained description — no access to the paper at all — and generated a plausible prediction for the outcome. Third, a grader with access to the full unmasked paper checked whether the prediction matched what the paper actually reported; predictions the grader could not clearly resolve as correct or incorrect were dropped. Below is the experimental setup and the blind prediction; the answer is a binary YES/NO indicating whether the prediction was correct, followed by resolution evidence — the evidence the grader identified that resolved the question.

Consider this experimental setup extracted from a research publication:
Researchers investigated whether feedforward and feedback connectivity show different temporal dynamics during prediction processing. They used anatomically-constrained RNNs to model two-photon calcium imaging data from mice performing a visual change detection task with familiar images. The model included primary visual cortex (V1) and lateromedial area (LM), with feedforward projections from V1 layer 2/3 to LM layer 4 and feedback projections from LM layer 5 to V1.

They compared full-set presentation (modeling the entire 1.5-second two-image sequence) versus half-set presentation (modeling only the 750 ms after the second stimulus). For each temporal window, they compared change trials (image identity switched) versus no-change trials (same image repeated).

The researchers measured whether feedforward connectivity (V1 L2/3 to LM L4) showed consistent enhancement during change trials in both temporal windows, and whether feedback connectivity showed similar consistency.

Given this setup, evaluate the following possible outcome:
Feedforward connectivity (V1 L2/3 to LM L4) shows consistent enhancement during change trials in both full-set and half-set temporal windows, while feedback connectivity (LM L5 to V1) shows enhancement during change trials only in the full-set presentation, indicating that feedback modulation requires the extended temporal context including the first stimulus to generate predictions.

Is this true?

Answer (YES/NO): YES